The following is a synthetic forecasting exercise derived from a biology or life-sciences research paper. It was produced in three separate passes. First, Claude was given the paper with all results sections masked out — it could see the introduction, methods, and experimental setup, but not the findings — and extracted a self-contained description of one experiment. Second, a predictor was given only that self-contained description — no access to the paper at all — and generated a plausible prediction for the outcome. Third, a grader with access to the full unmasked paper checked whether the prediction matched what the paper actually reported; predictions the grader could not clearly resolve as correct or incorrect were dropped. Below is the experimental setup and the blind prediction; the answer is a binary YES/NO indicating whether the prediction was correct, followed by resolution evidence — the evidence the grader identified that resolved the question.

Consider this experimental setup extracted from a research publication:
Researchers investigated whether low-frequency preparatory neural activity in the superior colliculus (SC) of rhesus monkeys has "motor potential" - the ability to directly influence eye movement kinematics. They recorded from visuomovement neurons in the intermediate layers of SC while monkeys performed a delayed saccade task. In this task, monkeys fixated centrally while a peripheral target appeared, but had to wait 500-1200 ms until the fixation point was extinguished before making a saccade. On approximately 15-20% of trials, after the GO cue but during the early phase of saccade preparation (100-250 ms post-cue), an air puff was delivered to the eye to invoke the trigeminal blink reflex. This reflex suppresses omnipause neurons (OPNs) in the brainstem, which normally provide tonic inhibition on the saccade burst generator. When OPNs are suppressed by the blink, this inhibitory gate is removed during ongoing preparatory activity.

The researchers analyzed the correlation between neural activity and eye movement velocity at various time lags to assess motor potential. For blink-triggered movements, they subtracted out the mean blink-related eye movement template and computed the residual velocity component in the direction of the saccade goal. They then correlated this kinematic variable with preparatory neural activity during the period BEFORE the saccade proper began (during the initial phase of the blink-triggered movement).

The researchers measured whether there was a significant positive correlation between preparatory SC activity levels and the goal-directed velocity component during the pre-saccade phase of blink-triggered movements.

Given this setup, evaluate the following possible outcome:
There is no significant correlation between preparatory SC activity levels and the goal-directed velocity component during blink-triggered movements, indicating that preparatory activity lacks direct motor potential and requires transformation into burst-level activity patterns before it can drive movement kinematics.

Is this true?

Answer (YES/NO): NO